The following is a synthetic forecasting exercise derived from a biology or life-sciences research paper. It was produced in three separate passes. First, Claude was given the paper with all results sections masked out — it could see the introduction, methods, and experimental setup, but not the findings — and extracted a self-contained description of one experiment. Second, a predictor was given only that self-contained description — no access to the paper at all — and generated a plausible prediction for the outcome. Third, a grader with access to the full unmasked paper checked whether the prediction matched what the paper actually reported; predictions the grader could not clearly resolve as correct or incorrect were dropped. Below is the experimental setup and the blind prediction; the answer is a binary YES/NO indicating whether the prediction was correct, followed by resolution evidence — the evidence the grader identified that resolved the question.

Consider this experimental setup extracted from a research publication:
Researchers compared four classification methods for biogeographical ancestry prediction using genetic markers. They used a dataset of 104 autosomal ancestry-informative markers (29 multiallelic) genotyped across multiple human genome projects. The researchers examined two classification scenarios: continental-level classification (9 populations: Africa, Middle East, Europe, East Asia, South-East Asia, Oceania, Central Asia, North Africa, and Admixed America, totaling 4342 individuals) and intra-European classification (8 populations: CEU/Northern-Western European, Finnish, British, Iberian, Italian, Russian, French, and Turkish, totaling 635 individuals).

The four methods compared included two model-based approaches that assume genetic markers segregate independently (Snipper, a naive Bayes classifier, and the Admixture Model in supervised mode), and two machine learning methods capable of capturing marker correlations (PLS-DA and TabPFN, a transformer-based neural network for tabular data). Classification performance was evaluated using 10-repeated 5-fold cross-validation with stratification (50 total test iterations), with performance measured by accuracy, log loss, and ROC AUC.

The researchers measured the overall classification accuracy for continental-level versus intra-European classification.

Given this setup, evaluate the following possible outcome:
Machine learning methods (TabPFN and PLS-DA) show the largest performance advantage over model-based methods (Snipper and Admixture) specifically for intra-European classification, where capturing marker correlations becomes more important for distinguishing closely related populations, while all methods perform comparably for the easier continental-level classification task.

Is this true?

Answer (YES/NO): NO